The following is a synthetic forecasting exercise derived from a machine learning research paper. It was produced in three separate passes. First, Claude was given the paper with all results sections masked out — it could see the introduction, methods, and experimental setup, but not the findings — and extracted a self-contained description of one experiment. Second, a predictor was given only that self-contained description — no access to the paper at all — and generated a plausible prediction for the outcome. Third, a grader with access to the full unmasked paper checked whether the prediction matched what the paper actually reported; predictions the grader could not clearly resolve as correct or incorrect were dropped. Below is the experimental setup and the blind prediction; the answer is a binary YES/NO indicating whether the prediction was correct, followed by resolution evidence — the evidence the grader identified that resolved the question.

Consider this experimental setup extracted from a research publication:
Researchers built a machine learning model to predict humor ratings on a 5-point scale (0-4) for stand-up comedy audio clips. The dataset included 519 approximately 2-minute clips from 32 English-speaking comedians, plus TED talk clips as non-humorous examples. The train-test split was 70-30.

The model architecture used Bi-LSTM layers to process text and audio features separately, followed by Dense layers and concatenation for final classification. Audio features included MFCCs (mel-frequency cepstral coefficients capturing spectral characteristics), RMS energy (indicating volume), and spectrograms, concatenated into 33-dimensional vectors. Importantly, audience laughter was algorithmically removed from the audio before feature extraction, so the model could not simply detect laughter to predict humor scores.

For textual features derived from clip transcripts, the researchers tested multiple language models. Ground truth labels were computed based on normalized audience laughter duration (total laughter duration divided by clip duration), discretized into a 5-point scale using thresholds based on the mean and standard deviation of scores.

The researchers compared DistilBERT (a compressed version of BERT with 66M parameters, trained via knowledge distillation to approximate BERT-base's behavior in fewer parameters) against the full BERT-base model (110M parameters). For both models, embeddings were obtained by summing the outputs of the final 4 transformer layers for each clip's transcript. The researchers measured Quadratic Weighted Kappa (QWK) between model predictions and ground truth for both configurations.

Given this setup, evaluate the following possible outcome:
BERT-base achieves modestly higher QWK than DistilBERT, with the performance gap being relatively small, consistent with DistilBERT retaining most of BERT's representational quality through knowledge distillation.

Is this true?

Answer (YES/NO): YES